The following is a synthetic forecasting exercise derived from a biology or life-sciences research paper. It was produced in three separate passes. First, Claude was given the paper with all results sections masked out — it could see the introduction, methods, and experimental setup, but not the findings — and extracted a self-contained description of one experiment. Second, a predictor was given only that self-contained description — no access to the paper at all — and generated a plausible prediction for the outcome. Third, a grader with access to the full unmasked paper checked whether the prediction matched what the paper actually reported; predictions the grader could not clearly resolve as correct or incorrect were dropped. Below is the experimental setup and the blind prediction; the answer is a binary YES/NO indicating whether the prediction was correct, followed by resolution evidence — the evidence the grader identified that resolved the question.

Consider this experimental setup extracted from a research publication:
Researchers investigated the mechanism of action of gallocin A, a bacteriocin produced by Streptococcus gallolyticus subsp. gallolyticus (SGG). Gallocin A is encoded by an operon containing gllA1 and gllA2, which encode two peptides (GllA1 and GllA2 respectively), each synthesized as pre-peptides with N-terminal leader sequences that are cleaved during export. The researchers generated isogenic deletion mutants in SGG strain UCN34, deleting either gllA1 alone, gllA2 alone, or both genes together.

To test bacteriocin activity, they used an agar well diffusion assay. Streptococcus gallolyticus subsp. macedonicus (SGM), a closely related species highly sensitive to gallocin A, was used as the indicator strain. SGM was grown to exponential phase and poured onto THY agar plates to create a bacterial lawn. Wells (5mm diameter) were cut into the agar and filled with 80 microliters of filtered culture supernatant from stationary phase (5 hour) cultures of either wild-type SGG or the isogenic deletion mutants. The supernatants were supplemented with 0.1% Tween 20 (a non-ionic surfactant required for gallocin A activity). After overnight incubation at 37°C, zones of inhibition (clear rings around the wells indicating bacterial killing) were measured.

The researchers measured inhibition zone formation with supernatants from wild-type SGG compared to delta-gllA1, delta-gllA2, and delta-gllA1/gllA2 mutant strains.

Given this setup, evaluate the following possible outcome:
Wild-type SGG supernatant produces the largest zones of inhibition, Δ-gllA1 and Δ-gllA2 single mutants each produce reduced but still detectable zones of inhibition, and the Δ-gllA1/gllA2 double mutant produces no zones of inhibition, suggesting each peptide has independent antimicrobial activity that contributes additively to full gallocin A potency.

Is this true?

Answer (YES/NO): NO